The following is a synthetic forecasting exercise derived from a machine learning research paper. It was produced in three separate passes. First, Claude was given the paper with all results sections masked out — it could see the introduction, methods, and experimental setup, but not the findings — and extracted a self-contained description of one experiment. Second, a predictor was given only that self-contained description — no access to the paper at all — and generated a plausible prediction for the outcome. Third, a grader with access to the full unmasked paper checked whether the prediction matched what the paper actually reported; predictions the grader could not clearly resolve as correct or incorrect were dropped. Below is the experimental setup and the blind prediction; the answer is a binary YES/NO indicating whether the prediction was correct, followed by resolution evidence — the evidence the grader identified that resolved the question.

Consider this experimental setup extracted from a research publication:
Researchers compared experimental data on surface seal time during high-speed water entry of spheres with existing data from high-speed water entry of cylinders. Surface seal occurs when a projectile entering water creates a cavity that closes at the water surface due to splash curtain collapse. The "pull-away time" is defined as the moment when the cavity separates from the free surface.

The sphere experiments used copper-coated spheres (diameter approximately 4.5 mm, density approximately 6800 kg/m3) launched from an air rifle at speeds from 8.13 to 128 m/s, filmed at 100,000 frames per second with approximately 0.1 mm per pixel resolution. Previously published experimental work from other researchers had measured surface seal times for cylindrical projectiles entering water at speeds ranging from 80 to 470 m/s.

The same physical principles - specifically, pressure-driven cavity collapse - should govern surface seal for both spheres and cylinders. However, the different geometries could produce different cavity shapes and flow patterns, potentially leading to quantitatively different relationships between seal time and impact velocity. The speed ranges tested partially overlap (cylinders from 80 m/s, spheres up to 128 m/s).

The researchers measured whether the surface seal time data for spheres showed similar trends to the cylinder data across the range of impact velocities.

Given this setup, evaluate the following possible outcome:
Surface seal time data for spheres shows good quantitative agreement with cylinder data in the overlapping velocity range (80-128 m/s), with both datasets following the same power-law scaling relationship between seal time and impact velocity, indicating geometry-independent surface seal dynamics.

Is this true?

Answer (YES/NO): NO